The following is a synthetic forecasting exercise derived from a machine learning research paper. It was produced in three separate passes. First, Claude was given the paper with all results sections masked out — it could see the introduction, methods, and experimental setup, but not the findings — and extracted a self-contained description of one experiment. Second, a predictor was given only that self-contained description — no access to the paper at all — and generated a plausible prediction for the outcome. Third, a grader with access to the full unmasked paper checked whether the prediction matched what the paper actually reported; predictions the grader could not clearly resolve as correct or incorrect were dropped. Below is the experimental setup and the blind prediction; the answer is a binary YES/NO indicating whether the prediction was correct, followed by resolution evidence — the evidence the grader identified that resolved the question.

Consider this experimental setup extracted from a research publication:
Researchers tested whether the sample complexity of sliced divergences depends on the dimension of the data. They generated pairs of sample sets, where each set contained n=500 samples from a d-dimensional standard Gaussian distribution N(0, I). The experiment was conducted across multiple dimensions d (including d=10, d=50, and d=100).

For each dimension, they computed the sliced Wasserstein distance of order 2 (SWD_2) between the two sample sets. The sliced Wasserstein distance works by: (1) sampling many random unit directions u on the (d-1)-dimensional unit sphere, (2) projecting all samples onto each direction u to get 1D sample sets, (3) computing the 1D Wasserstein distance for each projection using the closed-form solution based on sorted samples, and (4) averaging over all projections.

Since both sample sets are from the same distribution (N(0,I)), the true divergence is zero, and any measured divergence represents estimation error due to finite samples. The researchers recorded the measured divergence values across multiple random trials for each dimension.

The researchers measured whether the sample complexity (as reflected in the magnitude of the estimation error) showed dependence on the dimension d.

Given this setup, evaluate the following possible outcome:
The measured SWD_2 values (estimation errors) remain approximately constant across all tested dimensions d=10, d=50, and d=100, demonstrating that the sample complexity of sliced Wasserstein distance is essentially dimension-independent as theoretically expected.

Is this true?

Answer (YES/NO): YES